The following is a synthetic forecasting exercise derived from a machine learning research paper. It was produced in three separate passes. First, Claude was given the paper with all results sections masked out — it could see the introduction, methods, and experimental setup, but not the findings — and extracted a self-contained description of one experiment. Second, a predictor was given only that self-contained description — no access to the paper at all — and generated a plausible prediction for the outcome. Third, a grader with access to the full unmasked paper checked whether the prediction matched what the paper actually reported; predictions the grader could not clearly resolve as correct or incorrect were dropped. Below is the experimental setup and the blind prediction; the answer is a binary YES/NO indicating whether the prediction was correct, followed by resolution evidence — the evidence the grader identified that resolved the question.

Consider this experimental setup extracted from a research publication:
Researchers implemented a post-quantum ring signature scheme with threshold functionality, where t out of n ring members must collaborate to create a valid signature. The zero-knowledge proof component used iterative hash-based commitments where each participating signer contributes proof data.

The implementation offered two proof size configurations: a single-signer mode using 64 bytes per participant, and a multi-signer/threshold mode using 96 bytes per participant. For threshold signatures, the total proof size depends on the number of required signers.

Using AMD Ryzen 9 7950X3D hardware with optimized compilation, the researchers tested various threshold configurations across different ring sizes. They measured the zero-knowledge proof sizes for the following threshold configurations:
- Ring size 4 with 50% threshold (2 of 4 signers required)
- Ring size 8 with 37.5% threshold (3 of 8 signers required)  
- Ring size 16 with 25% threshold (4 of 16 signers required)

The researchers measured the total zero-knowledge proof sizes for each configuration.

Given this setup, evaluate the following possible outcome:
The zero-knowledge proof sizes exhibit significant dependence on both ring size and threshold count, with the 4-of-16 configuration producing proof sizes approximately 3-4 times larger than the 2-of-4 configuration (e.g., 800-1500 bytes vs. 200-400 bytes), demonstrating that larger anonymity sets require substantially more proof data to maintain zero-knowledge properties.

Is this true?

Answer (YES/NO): NO